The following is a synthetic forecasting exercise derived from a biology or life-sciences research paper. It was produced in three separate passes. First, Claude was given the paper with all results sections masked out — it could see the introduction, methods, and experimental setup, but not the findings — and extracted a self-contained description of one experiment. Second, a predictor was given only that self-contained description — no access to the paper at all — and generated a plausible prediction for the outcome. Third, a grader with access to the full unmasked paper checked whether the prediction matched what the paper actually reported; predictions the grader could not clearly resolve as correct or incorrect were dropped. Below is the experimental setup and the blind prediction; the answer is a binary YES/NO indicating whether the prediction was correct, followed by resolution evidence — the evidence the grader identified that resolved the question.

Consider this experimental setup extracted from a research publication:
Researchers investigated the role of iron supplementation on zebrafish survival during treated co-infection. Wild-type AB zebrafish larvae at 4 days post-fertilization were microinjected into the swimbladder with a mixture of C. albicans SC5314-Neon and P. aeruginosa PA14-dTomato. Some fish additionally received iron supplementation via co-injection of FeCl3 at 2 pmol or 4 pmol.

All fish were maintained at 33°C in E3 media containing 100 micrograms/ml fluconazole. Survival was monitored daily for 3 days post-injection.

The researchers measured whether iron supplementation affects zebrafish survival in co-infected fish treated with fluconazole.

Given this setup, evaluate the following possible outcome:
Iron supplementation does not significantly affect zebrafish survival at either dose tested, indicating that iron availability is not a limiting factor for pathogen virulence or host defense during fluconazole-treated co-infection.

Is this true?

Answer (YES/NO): NO